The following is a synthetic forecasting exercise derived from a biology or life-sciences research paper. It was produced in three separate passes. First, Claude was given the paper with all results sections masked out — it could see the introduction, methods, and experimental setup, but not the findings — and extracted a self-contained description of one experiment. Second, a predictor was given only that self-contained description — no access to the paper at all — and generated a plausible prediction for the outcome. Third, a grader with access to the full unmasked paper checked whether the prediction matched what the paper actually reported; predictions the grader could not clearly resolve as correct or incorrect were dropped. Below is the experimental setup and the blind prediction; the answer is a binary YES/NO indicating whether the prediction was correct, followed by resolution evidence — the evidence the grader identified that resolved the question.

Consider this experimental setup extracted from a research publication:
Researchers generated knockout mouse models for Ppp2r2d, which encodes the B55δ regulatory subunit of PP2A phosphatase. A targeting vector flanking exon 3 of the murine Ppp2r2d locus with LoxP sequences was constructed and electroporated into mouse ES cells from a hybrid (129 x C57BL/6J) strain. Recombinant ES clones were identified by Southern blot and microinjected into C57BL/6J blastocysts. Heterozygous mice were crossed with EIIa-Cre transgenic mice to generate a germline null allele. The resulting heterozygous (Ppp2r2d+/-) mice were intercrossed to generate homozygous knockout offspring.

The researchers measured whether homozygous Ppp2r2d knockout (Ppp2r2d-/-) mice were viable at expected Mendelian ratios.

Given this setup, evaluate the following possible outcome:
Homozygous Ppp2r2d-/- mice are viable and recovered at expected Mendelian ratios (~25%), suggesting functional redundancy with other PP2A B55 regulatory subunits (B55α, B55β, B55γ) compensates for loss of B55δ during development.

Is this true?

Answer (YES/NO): YES